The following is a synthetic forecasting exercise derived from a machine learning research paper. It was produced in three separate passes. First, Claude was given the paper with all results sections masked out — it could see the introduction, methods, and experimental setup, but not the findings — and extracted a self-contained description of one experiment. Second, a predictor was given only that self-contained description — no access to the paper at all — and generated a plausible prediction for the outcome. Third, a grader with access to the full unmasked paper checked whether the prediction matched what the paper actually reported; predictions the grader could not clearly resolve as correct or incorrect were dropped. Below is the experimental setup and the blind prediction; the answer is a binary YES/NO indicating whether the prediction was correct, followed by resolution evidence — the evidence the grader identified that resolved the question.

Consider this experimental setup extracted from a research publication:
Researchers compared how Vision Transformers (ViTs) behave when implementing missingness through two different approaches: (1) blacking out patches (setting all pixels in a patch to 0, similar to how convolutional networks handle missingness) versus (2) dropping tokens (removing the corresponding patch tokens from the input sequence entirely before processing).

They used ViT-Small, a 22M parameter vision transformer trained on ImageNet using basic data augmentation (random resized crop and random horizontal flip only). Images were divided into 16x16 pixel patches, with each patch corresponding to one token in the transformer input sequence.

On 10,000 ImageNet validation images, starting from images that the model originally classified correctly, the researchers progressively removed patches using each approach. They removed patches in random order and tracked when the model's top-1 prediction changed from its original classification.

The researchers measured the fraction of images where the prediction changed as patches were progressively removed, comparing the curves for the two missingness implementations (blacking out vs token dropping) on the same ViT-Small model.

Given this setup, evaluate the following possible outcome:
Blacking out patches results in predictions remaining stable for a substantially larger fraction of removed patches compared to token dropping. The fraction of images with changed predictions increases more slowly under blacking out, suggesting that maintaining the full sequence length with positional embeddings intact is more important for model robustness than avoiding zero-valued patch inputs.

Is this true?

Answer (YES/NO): NO